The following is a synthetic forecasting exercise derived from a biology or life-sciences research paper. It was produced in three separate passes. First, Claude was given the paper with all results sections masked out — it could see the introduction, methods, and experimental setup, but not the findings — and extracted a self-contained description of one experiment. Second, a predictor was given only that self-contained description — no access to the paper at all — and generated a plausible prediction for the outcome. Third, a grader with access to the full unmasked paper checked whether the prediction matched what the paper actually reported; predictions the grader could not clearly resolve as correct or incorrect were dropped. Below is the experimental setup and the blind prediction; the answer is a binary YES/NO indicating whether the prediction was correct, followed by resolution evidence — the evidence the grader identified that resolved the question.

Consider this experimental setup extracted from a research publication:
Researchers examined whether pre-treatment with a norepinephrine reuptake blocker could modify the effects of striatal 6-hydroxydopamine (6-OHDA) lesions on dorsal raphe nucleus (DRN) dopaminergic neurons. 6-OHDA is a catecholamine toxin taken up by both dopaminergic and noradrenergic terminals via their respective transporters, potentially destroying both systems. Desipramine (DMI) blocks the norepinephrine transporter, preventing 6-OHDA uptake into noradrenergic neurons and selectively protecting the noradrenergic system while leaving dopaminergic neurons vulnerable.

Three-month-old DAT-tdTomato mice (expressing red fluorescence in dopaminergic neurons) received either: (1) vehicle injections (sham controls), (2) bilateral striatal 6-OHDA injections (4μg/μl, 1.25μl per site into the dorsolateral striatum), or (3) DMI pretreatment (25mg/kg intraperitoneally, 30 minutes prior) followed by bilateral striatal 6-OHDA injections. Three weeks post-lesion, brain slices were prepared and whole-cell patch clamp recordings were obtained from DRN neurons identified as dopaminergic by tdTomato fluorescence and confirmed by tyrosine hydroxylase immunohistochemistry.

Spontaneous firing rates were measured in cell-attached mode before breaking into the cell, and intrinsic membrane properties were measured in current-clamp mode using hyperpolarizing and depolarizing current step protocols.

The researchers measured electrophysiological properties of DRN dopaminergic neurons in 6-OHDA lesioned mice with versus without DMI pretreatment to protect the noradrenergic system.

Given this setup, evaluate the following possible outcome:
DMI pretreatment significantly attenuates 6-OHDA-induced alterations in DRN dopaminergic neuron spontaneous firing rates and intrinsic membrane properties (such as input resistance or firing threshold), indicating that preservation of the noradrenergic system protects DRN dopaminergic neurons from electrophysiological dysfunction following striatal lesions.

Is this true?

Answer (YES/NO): NO